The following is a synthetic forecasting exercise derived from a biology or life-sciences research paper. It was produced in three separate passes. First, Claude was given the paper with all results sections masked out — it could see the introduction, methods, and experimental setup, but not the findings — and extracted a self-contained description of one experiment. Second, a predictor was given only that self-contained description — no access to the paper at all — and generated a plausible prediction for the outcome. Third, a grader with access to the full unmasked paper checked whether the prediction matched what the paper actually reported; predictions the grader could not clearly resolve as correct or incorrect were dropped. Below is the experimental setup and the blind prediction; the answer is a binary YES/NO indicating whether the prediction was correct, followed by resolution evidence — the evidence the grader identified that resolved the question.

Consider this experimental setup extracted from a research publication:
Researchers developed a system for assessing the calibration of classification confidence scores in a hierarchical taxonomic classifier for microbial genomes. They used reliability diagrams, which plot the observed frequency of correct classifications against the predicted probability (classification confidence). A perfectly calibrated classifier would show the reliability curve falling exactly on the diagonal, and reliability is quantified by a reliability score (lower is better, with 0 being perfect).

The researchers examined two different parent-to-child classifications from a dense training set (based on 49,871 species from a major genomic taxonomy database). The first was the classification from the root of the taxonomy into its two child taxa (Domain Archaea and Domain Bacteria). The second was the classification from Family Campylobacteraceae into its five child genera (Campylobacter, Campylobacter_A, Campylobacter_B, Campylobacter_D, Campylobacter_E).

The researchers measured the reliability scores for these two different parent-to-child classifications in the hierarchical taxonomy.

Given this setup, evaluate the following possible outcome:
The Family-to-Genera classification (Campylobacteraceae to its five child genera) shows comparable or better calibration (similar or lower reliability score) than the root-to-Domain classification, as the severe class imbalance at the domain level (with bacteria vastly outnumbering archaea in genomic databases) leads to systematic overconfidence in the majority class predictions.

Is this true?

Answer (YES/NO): NO